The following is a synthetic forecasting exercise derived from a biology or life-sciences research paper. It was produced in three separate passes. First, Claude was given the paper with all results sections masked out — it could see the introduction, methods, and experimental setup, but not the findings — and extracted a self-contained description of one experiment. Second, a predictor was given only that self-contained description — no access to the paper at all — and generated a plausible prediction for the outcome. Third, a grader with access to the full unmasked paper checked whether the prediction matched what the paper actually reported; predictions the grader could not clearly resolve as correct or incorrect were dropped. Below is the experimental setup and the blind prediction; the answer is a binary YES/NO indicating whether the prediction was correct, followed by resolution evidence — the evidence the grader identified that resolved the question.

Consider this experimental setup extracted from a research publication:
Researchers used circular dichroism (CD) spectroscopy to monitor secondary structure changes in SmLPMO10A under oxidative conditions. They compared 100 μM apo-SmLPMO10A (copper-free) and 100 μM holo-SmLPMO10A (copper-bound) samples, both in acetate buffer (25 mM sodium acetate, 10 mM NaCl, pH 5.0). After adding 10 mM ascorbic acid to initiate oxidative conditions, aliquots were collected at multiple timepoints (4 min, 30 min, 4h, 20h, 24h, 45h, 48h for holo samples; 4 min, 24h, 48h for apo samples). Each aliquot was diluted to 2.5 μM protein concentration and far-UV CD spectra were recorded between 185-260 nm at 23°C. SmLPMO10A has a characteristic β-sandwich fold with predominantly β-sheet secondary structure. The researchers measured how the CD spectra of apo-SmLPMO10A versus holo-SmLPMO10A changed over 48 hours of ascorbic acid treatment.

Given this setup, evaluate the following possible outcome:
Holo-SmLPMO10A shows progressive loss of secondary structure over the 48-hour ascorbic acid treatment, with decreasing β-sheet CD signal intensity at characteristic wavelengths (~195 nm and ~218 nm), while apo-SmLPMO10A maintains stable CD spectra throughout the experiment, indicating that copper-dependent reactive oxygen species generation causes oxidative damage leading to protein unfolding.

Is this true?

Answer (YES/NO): NO